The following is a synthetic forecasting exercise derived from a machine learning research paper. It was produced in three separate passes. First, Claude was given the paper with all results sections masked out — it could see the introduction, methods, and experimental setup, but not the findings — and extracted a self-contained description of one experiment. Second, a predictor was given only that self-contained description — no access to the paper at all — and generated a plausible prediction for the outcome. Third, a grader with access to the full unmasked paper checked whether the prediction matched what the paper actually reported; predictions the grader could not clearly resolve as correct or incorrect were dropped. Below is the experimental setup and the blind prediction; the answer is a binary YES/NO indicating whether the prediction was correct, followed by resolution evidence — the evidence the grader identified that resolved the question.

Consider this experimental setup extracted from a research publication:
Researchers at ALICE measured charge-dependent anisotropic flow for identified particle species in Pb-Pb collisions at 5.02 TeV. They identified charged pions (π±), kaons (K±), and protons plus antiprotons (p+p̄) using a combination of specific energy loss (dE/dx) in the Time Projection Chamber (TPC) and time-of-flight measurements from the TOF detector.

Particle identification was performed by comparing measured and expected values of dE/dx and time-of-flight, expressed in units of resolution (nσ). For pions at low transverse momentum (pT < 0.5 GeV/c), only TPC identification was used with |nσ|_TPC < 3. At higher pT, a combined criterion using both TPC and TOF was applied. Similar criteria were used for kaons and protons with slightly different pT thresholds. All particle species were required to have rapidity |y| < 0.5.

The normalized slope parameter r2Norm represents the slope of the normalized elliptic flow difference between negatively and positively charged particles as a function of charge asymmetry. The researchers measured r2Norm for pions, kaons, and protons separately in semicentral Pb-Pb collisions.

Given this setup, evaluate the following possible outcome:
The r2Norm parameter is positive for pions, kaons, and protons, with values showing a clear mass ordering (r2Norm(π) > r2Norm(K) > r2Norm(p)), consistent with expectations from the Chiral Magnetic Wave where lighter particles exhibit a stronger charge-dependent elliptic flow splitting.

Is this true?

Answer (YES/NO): NO